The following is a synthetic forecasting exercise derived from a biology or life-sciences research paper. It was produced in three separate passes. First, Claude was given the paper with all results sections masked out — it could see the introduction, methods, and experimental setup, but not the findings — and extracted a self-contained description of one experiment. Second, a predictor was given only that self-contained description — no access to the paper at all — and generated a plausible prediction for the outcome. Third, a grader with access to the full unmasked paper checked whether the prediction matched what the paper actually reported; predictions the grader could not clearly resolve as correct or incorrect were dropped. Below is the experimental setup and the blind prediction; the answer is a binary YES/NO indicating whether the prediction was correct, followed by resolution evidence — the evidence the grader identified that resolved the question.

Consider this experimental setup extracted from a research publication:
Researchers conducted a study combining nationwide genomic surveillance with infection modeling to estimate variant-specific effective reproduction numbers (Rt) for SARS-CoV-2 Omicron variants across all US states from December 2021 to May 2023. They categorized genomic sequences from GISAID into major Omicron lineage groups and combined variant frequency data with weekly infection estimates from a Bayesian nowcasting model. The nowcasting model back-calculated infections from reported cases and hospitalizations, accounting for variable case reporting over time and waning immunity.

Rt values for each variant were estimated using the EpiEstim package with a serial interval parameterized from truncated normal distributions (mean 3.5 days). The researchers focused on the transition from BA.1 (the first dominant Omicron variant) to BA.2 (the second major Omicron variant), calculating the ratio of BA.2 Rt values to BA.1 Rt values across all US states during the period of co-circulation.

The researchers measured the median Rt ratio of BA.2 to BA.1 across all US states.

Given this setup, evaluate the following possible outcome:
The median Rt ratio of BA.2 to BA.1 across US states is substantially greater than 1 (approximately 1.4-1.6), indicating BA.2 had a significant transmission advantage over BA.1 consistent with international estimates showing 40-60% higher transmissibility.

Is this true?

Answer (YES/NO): NO